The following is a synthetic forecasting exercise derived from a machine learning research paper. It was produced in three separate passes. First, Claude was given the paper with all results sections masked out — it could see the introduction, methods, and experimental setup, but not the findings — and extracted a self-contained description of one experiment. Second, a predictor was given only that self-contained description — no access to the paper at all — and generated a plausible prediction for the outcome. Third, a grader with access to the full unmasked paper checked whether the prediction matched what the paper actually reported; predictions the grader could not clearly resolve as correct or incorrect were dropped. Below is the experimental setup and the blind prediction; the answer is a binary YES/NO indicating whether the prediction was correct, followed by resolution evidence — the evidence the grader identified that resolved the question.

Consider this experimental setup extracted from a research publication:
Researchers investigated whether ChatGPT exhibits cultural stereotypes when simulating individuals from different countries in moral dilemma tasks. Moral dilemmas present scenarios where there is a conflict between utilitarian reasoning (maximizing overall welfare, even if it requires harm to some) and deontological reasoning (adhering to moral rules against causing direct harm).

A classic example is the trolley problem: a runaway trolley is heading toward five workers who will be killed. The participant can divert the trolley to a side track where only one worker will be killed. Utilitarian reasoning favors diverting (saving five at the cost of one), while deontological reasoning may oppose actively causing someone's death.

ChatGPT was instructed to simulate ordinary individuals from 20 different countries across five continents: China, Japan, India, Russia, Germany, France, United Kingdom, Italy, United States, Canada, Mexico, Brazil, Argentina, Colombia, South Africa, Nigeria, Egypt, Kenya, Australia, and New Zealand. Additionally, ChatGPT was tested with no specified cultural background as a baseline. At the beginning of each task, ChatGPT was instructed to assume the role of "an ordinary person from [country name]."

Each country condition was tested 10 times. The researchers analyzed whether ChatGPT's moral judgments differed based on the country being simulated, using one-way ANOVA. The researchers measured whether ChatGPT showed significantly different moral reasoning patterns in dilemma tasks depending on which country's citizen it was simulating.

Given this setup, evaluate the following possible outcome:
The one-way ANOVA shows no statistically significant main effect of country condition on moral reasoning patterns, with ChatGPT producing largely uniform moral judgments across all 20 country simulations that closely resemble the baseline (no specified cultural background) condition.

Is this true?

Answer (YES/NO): NO